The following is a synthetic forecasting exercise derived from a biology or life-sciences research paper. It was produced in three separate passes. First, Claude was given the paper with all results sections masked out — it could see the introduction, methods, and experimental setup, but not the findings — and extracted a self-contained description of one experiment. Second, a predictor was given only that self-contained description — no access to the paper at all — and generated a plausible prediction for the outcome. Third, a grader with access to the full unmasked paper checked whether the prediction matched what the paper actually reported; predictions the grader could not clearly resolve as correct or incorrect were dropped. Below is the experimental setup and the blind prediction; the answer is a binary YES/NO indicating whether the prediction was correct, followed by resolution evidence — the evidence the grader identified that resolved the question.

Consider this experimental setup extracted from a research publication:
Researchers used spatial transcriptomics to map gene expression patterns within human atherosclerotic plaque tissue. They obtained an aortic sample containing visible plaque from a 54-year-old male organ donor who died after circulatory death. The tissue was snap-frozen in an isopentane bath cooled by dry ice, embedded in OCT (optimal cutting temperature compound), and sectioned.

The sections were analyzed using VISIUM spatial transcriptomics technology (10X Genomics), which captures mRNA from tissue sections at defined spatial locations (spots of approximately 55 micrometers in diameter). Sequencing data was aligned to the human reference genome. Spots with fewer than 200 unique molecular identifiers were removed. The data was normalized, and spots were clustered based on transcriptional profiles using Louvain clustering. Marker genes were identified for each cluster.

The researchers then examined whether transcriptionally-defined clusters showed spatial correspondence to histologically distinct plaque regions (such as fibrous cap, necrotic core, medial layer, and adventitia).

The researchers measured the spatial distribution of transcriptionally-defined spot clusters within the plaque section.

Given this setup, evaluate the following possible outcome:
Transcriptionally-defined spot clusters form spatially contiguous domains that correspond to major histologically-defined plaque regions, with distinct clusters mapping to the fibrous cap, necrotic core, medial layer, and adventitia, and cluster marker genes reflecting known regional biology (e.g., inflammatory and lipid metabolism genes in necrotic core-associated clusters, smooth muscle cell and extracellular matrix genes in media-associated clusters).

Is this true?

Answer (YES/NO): NO